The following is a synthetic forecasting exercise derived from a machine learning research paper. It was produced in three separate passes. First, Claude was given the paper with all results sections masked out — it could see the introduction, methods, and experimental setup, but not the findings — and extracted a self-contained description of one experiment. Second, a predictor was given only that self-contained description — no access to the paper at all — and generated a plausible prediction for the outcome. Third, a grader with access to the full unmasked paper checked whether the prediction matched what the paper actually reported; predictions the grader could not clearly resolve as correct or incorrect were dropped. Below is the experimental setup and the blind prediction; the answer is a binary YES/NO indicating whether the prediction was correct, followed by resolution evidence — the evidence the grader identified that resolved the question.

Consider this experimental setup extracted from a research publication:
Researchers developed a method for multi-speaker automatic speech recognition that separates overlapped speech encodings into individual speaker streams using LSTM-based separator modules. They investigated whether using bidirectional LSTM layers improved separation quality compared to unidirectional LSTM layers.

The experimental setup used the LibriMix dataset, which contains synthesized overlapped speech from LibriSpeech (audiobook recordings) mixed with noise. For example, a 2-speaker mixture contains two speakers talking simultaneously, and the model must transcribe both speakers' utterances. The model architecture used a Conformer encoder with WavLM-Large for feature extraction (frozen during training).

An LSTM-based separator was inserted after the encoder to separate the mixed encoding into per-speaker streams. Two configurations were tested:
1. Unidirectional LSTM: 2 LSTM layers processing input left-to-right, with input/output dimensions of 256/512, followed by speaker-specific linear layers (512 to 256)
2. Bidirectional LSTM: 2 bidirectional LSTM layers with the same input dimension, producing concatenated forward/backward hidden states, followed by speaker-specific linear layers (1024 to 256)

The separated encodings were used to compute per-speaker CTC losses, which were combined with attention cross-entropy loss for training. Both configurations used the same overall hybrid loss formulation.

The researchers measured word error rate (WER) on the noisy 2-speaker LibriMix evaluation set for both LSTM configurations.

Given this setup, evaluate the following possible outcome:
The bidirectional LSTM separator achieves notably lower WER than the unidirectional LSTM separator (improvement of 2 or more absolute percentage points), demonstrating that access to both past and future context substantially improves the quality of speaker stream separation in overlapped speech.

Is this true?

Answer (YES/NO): NO